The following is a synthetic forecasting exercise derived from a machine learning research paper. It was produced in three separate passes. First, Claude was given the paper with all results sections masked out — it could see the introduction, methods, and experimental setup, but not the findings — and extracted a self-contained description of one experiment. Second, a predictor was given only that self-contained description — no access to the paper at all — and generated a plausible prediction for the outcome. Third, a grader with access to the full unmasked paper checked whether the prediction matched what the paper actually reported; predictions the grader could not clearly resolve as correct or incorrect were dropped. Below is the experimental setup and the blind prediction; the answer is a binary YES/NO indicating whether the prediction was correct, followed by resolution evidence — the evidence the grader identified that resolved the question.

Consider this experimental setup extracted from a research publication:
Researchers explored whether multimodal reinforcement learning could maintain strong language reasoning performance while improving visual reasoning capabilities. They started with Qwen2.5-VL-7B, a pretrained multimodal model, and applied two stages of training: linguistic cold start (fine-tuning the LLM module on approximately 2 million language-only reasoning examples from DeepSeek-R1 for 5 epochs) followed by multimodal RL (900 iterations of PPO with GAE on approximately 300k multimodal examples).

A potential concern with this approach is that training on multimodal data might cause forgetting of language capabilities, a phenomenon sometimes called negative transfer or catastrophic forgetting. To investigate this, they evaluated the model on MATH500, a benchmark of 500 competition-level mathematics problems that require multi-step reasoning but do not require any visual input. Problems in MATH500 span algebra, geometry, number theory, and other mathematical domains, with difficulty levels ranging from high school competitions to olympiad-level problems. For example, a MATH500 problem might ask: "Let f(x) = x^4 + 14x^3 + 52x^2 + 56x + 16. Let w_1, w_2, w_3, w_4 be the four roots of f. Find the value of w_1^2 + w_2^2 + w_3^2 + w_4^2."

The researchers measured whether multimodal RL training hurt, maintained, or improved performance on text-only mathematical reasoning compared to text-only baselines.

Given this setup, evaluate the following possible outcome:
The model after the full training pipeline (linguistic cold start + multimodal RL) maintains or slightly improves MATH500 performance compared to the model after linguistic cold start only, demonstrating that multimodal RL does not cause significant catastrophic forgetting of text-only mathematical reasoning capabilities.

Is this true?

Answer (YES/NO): YES